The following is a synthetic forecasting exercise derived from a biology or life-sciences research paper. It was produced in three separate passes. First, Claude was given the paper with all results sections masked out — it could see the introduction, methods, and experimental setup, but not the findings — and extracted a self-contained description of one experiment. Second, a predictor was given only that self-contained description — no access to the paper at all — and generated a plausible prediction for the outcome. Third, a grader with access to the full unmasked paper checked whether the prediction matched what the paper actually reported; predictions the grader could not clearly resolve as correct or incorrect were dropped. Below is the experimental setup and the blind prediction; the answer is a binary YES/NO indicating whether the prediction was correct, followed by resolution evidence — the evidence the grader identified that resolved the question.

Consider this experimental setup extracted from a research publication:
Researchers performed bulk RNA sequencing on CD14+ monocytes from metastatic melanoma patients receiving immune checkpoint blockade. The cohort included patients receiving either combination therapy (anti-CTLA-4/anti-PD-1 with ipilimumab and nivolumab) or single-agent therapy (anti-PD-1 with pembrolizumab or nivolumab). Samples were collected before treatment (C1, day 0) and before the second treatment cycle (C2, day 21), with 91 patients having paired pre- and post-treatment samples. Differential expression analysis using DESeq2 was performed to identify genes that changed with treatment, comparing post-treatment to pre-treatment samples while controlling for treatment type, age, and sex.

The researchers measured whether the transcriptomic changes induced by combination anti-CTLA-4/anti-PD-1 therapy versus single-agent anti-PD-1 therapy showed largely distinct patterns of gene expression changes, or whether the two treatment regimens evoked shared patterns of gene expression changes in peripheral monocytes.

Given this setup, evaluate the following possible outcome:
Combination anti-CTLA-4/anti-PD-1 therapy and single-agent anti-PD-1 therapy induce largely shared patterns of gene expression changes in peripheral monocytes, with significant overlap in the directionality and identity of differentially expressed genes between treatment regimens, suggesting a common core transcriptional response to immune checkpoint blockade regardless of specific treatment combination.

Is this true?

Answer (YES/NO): YES